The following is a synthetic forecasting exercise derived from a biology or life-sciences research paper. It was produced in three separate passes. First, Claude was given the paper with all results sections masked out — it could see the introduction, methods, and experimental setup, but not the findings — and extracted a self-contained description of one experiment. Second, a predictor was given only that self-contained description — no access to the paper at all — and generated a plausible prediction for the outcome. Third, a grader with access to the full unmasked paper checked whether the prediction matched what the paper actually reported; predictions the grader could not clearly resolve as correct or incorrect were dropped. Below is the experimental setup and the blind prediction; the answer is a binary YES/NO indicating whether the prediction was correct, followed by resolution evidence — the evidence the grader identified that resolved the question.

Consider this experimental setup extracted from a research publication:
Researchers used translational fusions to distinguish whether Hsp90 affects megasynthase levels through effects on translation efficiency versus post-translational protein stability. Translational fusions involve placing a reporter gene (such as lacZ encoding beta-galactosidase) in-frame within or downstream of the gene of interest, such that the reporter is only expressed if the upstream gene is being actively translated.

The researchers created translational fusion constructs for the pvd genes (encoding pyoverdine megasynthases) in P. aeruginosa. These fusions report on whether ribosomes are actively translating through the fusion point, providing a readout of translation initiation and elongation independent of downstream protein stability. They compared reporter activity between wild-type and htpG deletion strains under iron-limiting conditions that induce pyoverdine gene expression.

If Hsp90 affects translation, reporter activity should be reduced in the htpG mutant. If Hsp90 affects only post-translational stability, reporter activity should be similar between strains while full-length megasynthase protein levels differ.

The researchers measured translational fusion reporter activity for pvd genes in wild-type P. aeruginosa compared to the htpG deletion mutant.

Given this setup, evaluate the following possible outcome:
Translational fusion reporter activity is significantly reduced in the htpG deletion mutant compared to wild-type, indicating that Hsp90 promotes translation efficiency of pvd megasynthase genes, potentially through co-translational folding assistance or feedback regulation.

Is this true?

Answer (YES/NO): NO